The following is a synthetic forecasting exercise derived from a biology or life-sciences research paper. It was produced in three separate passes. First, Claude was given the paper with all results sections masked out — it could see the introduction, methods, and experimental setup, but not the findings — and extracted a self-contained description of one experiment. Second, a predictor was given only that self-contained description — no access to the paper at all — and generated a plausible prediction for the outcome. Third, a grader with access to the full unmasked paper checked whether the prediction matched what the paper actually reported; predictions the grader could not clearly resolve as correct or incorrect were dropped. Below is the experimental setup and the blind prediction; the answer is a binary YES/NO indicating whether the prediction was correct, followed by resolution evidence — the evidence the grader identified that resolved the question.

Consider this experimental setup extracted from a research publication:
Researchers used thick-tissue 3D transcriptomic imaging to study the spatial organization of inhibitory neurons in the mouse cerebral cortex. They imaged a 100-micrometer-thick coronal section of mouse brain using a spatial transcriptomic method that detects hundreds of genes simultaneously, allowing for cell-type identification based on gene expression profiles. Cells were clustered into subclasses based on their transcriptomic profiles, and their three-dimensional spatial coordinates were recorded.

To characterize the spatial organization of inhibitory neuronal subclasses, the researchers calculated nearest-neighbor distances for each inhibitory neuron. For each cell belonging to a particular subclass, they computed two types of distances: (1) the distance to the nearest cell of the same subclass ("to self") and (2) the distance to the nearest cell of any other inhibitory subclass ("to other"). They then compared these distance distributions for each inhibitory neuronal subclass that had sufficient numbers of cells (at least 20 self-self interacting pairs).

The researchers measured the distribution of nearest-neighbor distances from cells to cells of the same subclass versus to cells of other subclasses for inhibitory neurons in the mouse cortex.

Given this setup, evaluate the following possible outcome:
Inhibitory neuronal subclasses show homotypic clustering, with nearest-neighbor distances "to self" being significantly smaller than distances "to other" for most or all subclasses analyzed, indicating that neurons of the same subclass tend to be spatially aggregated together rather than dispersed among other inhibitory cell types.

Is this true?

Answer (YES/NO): YES